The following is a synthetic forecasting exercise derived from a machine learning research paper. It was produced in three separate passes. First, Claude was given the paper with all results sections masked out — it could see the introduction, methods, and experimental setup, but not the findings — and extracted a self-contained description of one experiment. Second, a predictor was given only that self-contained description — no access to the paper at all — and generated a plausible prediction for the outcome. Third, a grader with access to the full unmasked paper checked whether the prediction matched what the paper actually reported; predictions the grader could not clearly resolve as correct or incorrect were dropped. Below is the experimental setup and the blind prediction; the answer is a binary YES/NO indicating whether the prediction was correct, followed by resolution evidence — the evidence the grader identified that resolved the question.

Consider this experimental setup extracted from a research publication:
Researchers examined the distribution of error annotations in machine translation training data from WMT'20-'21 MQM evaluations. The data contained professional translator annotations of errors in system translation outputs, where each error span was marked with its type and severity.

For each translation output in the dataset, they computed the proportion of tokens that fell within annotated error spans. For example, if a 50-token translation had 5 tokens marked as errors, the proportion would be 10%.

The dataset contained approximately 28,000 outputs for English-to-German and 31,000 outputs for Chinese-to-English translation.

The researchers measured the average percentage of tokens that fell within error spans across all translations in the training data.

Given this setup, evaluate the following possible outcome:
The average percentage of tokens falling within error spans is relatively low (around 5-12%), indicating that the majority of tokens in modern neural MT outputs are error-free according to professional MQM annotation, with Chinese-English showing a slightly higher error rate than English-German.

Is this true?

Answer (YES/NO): NO